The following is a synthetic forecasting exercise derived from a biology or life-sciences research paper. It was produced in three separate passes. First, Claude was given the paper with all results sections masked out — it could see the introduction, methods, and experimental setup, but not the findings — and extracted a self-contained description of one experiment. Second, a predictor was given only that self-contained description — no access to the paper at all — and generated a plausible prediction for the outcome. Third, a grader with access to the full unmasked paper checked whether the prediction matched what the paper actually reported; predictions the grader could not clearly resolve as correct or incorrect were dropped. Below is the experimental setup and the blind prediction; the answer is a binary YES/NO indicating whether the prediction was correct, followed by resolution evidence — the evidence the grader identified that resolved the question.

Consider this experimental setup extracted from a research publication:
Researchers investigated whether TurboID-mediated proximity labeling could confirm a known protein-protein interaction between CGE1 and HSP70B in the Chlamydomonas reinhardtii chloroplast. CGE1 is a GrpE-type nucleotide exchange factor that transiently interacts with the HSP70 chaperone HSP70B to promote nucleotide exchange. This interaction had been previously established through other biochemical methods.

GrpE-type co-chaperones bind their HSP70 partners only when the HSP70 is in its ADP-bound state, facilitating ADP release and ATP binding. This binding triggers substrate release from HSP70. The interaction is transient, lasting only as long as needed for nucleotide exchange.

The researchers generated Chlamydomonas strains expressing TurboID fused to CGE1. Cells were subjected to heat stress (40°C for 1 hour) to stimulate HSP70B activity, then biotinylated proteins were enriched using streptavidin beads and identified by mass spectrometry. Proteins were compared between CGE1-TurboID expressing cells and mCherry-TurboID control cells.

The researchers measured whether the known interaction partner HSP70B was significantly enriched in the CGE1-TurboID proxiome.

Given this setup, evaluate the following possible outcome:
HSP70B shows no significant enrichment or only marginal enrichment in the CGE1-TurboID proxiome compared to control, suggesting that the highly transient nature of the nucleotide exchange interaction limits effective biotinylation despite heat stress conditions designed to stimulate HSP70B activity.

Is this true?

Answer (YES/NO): NO